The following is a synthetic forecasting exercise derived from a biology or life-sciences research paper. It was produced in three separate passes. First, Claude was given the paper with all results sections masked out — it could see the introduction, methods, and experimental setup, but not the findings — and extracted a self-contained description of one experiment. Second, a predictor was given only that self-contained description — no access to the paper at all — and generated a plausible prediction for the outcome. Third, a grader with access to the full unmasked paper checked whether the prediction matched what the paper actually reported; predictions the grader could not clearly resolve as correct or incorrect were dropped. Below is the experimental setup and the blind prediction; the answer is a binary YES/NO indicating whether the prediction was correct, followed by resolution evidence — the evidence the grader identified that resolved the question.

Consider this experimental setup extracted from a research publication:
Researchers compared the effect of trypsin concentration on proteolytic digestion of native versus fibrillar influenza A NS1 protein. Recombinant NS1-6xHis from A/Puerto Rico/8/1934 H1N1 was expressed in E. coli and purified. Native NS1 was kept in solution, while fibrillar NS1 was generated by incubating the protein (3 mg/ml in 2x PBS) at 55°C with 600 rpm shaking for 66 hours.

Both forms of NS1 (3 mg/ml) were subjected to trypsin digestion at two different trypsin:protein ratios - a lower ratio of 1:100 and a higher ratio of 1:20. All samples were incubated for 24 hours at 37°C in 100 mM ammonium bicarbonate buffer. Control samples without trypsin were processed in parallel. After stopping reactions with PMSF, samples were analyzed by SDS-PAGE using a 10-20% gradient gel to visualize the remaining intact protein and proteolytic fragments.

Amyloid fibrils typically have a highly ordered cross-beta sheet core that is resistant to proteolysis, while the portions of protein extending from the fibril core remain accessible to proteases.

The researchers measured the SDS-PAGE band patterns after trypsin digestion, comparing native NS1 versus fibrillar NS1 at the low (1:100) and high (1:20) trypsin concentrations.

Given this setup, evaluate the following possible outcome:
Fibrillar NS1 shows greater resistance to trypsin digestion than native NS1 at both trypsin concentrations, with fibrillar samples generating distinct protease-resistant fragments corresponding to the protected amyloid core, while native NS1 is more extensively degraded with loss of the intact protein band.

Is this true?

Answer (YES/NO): NO